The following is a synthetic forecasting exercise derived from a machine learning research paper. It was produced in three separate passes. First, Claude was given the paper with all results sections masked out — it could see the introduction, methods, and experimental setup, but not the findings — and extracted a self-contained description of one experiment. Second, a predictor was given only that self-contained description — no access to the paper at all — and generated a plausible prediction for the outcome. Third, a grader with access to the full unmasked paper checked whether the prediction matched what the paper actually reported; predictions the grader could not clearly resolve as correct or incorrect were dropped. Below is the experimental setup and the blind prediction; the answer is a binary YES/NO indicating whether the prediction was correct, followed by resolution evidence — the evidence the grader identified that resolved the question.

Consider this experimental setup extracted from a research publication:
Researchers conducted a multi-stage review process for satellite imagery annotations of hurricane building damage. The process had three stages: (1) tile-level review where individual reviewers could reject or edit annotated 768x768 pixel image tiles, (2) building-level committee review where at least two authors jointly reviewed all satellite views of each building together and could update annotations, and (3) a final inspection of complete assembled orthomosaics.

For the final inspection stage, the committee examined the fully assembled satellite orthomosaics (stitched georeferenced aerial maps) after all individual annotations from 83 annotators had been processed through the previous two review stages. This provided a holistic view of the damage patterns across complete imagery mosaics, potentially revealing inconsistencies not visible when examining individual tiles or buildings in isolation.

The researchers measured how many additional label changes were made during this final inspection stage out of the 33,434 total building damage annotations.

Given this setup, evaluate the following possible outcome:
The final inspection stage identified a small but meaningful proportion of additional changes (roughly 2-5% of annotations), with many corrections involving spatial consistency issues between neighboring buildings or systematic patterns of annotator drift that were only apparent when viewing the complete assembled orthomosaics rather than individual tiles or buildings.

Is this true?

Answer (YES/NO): NO